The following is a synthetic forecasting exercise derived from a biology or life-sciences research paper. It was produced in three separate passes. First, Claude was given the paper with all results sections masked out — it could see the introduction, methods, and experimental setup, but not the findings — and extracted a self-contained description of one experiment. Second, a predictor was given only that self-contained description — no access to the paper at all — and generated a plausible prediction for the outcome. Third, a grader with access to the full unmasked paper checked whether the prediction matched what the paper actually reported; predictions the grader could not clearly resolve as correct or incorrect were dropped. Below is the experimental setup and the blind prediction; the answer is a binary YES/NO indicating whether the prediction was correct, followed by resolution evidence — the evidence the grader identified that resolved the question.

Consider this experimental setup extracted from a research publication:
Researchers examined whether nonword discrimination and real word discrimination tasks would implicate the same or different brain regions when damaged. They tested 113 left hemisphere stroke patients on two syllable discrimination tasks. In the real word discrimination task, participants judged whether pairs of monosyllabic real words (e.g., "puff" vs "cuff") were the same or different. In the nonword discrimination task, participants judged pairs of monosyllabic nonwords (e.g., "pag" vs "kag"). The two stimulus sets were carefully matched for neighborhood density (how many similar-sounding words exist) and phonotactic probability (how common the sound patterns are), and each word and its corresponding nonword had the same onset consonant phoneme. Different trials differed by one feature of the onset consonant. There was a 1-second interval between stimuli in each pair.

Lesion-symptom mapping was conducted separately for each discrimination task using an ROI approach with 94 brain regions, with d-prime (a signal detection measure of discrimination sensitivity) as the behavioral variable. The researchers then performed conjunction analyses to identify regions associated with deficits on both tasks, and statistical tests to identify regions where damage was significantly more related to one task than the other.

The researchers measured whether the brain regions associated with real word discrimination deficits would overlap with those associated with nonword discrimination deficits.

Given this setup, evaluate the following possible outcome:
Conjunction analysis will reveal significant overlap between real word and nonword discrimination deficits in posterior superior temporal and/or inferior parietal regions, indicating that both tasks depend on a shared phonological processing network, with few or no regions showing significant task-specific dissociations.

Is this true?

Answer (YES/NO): YES